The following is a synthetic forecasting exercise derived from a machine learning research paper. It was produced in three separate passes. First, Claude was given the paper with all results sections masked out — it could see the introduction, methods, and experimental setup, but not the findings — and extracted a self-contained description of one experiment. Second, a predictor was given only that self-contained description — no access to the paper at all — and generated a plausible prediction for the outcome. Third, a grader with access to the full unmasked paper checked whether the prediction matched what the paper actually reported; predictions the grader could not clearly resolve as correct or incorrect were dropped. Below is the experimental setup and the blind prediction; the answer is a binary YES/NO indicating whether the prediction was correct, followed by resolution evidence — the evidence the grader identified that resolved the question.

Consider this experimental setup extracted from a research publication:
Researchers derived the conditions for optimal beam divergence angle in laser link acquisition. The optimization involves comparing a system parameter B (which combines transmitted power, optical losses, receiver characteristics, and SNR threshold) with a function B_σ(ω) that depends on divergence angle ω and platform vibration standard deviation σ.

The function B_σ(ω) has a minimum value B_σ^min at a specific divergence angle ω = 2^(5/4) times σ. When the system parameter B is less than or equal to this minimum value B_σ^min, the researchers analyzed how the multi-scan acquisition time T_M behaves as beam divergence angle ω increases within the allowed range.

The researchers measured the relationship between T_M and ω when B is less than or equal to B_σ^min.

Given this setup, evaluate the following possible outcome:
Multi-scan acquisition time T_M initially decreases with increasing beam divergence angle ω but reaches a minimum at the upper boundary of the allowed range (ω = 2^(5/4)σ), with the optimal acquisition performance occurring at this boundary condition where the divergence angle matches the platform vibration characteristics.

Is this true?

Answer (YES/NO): NO